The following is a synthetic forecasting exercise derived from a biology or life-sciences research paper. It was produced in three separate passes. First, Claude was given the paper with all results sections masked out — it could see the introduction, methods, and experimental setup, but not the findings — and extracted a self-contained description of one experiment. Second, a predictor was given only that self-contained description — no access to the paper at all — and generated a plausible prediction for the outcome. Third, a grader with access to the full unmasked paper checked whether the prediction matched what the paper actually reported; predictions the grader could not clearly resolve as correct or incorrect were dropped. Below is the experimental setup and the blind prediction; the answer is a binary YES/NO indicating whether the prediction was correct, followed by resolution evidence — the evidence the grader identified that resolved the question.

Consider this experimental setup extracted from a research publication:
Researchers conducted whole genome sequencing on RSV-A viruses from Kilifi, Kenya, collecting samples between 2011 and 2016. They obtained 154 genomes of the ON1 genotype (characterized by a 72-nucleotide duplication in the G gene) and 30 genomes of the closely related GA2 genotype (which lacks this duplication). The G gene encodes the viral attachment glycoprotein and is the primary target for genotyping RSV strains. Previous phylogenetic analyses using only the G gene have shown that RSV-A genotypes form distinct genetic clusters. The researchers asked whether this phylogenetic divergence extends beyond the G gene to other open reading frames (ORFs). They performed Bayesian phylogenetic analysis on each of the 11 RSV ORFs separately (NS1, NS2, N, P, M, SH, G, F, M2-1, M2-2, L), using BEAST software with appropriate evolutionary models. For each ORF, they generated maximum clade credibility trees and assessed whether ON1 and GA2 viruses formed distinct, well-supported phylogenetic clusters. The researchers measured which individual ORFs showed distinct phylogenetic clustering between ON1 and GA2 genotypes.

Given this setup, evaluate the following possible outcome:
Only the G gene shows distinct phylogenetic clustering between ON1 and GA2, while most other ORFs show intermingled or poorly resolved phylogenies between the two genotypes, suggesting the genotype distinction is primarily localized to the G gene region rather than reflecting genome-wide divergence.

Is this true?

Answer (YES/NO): NO